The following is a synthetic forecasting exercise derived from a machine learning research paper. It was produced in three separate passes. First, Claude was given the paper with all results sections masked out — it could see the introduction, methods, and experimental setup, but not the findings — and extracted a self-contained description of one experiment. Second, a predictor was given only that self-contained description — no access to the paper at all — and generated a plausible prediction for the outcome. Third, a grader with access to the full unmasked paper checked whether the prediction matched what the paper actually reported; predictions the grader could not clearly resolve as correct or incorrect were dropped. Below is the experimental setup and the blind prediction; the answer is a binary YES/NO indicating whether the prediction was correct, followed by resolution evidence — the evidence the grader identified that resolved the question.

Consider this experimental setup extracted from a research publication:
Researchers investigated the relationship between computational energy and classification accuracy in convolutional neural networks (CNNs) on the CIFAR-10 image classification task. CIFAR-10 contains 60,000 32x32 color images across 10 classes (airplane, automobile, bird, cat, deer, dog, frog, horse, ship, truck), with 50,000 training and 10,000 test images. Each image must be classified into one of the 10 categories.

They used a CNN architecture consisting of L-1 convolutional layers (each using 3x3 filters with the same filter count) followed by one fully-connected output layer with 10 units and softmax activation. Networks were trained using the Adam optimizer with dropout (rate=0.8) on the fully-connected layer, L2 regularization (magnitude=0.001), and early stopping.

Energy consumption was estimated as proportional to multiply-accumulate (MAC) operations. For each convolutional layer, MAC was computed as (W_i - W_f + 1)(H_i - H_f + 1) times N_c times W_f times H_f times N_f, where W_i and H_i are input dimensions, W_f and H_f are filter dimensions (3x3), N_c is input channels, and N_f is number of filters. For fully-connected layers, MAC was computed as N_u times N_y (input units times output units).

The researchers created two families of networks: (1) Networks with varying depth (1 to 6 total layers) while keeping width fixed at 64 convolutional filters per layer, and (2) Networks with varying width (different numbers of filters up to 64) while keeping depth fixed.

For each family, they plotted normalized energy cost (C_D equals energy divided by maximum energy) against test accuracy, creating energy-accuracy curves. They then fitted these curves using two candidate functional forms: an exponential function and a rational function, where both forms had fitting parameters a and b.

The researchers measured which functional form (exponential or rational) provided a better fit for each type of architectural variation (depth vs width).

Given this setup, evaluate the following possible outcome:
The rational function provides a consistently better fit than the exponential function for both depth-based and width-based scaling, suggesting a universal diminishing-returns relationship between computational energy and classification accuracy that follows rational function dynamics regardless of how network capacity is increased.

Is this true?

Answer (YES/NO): NO